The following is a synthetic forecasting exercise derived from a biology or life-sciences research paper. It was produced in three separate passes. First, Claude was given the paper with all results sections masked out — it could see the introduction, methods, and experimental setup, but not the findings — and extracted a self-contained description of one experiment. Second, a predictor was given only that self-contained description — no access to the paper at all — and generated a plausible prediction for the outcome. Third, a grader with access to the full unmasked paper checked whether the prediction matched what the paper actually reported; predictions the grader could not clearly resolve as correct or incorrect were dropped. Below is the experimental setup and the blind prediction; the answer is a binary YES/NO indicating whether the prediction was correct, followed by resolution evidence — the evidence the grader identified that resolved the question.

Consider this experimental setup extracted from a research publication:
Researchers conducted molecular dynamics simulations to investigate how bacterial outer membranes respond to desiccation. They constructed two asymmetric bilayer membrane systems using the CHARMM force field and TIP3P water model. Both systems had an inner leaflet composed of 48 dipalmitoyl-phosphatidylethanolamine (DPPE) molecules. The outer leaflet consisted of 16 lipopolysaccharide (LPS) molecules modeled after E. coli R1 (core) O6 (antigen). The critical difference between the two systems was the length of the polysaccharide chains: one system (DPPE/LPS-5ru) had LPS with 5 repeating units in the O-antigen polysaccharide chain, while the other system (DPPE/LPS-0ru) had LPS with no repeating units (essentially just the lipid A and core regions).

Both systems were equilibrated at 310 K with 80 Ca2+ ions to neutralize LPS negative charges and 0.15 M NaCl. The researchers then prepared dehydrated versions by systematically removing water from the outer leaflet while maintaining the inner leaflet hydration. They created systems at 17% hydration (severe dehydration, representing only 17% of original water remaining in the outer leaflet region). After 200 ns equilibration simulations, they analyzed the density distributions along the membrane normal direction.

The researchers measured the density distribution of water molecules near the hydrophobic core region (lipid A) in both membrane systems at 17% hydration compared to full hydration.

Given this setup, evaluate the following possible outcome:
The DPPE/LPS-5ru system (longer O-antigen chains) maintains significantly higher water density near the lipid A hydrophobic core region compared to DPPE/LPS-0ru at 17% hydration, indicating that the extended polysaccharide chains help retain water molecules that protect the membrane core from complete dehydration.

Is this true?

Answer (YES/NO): YES